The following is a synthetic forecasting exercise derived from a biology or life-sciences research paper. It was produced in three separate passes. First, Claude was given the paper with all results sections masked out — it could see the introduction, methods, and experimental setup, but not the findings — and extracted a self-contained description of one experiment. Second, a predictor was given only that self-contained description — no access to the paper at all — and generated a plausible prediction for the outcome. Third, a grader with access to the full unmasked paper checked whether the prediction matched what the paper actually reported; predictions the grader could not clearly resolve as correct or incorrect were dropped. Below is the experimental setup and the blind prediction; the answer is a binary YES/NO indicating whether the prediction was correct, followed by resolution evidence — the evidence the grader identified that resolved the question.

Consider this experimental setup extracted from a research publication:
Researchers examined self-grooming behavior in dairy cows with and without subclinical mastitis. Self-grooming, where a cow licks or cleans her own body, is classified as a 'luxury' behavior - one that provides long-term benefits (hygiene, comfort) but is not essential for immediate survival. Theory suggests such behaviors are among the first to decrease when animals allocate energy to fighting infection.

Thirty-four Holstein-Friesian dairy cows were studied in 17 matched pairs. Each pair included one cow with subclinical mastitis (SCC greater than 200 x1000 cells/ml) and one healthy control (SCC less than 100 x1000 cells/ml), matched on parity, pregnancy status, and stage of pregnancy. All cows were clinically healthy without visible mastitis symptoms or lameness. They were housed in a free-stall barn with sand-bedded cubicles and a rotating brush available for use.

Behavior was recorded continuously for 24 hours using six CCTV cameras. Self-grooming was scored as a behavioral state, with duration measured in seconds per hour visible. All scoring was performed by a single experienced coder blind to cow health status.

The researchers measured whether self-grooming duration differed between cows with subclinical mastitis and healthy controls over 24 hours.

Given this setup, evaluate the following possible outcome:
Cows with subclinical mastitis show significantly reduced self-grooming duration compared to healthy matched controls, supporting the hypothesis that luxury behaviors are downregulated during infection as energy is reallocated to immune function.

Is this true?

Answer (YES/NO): NO